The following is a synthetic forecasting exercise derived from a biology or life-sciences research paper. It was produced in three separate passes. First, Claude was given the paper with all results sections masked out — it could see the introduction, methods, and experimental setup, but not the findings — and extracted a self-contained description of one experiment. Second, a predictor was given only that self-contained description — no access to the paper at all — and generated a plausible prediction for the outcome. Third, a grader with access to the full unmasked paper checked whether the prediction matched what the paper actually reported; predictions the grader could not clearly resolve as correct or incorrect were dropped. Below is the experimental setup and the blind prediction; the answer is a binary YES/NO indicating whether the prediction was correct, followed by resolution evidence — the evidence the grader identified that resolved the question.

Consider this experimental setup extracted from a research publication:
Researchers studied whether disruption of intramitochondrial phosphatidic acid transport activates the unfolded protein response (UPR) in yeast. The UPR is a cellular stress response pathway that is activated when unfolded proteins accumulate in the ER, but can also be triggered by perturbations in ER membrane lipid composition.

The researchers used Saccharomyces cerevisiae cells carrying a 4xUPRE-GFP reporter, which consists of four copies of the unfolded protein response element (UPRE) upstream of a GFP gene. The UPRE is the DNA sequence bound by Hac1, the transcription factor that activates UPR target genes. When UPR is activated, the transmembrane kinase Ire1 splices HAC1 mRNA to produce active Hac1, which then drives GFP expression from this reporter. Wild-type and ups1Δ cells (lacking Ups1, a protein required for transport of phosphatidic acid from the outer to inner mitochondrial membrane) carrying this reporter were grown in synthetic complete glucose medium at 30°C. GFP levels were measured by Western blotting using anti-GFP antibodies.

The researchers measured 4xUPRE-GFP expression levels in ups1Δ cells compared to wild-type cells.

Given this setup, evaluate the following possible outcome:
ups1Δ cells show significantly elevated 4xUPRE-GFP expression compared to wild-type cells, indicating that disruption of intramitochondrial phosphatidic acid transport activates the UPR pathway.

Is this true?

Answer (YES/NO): NO